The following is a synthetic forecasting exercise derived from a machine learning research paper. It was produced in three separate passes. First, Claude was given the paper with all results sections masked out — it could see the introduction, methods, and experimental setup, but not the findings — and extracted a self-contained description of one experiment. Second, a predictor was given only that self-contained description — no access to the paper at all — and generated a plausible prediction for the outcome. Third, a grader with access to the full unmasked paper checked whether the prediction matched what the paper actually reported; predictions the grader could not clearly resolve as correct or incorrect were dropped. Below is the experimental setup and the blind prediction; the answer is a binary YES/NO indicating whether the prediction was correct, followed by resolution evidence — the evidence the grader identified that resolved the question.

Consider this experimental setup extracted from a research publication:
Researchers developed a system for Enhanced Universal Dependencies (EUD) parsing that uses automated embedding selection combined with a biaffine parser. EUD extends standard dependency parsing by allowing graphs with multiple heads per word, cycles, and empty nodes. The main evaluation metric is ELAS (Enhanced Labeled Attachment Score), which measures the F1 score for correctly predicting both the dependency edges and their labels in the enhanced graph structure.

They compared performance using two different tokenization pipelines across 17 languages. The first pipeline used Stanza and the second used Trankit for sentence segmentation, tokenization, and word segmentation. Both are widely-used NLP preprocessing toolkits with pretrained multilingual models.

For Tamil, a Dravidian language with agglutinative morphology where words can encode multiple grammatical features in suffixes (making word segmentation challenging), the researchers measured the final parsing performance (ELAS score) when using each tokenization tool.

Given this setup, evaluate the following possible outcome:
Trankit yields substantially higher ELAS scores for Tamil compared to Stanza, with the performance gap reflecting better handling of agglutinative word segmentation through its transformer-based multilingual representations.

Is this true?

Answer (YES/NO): YES